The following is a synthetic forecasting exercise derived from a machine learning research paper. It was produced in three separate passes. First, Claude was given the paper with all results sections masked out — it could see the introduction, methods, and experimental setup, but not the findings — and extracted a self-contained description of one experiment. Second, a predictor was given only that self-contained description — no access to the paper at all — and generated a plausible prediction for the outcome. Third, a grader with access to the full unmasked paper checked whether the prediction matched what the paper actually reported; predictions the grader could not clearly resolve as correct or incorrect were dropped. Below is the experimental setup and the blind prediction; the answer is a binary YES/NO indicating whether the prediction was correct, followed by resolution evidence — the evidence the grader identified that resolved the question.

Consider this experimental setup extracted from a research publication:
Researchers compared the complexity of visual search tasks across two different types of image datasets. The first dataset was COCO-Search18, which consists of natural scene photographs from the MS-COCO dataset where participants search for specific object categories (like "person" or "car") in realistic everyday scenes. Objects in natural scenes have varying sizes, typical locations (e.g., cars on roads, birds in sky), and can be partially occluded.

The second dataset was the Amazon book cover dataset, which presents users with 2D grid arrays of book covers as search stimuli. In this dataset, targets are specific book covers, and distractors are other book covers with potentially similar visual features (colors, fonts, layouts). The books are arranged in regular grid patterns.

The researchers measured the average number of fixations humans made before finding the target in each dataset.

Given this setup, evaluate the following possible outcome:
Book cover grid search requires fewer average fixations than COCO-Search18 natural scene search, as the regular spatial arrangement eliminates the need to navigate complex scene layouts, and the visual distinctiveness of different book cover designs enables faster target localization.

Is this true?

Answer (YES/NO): NO